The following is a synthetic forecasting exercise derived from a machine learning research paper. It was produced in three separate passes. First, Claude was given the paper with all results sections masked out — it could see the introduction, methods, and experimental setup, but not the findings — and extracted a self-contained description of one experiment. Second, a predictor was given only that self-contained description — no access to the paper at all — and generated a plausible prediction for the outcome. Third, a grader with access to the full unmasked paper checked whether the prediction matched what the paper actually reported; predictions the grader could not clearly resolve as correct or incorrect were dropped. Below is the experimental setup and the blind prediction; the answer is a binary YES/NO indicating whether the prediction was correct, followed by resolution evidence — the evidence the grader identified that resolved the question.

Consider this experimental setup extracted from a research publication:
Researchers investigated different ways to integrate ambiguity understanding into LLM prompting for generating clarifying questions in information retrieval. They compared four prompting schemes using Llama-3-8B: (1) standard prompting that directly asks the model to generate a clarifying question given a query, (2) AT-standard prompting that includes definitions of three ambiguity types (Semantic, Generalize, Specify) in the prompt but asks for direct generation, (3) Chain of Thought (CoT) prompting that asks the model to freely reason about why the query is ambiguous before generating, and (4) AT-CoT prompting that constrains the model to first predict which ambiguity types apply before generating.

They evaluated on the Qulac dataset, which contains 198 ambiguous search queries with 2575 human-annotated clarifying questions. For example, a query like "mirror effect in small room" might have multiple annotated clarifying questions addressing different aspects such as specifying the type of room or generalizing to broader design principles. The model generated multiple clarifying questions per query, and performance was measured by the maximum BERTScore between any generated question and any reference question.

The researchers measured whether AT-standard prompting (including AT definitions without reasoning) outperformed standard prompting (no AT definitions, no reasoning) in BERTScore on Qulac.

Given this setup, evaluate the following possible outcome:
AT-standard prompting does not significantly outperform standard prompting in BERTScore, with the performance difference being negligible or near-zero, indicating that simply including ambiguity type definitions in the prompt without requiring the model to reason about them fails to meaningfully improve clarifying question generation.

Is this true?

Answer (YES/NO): YES